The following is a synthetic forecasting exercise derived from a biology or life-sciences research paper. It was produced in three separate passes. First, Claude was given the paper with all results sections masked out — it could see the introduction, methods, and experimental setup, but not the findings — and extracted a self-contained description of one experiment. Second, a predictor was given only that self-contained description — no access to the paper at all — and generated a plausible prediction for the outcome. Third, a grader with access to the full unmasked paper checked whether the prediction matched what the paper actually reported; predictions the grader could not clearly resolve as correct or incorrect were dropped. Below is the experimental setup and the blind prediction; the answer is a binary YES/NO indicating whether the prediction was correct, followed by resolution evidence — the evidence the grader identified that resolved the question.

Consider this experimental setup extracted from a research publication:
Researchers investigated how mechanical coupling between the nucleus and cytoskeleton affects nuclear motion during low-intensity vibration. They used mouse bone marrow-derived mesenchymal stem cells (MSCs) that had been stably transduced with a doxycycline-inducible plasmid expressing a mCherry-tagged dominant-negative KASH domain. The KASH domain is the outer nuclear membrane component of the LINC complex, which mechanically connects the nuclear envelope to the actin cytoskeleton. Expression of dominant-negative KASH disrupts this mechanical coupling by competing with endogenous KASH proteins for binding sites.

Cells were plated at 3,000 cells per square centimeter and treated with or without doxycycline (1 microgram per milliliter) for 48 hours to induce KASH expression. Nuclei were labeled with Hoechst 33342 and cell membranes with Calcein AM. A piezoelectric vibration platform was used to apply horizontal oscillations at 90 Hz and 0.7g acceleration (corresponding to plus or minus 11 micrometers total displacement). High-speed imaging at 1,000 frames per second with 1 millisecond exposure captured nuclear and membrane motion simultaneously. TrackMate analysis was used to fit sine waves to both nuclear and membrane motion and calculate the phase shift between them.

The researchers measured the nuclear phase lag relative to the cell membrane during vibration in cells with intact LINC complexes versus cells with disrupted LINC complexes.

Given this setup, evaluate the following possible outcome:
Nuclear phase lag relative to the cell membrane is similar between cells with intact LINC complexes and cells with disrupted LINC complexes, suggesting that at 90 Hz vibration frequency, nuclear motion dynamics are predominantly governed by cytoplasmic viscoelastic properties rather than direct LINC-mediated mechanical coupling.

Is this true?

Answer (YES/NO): NO